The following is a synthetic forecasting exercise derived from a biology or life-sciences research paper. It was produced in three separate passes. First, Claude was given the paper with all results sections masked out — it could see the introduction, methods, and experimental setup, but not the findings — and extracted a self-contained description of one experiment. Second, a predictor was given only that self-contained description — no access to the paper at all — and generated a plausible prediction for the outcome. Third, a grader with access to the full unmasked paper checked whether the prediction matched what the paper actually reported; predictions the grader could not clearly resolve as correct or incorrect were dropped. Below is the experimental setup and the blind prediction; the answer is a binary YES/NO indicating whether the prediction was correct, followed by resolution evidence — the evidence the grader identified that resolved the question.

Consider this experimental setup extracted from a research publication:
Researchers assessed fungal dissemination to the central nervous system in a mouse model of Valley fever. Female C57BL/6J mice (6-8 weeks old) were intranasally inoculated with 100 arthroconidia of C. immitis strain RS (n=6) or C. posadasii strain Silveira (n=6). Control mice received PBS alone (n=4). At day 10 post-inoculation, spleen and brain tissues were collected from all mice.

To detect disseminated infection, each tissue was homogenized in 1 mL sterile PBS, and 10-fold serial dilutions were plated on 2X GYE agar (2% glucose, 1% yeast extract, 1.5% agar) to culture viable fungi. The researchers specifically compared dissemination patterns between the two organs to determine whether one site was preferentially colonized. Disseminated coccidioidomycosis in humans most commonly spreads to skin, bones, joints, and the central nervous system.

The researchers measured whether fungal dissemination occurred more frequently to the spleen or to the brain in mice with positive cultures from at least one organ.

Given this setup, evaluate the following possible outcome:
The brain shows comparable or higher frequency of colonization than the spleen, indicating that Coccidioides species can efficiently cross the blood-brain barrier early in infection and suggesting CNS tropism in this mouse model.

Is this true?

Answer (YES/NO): NO